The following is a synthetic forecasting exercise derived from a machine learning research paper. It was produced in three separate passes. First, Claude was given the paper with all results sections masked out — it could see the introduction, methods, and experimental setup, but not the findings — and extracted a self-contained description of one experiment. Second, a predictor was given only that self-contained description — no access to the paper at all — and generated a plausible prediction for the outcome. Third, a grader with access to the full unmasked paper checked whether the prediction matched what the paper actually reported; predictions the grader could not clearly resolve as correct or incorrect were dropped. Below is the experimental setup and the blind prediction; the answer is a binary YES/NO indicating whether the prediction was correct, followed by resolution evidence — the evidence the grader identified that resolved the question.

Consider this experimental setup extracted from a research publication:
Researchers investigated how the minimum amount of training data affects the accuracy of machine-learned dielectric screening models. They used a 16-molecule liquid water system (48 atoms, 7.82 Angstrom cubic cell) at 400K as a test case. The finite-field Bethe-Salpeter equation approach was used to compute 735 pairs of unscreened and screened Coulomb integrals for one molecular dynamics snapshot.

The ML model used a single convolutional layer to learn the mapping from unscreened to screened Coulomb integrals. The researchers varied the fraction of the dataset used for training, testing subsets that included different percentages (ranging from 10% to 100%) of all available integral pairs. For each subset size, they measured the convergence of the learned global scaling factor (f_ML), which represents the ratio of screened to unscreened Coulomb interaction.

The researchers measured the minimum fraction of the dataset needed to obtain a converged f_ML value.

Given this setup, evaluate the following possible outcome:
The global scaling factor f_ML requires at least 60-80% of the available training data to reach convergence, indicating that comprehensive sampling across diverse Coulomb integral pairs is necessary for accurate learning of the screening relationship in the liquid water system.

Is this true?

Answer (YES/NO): NO